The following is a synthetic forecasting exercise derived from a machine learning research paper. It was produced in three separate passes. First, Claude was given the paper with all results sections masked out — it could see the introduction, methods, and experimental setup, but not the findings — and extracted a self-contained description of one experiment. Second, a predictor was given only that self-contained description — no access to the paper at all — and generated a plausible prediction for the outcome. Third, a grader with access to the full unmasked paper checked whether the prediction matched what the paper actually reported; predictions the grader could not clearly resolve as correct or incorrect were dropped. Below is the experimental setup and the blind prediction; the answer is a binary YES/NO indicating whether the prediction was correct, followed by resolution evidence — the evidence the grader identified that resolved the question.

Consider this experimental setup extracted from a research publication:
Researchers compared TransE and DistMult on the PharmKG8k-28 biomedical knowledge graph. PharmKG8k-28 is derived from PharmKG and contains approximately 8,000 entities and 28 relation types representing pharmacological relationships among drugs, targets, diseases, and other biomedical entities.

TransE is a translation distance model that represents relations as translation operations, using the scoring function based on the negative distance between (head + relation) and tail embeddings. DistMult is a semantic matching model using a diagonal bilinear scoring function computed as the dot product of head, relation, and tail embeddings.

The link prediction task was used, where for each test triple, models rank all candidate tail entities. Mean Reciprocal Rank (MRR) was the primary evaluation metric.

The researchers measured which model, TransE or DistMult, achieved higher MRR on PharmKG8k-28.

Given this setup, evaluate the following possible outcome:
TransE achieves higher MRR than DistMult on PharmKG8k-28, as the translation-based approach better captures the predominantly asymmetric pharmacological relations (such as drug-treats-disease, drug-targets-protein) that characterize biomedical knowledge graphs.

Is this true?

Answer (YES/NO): NO